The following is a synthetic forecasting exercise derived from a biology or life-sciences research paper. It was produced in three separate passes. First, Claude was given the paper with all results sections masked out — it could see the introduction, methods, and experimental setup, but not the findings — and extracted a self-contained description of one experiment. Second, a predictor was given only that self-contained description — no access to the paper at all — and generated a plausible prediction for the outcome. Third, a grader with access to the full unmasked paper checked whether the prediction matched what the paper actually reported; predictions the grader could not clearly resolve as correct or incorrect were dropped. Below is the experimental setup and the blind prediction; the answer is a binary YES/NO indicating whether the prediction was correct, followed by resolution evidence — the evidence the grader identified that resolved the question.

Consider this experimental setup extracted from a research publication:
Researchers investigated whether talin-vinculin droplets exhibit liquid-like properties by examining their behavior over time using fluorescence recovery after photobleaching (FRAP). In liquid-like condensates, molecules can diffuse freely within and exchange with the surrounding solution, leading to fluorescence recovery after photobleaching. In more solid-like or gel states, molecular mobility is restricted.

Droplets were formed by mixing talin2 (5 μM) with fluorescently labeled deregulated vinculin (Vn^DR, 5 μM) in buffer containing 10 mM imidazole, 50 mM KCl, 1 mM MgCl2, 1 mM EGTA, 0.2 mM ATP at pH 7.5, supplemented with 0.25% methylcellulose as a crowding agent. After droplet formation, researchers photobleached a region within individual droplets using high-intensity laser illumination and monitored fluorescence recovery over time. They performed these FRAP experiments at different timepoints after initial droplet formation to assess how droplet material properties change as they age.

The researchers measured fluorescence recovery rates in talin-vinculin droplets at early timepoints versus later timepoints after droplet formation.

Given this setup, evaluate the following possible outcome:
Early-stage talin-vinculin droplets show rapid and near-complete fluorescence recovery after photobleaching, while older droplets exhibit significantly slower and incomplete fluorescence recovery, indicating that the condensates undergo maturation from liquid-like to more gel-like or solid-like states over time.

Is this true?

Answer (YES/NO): YES